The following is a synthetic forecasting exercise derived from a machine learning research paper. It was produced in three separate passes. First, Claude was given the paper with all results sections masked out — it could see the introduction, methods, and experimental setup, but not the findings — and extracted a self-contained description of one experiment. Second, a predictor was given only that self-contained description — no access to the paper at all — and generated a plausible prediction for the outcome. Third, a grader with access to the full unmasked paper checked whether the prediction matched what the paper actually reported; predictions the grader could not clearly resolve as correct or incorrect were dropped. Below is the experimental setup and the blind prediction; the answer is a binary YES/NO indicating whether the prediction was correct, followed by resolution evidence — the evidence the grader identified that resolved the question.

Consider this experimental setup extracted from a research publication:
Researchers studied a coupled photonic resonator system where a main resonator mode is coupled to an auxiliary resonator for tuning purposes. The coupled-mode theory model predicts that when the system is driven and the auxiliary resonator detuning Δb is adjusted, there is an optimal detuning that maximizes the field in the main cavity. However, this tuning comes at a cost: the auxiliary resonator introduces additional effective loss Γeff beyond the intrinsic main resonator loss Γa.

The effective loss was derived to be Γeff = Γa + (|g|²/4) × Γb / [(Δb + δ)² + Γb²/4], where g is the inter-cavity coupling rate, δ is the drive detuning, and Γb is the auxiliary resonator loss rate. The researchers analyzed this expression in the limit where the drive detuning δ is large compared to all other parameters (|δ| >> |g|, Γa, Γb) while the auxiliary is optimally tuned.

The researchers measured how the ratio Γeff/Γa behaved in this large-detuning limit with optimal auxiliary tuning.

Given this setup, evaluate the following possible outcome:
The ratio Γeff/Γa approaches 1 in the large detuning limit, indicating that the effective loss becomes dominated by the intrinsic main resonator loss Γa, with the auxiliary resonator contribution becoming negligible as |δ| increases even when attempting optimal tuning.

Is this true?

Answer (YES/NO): NO